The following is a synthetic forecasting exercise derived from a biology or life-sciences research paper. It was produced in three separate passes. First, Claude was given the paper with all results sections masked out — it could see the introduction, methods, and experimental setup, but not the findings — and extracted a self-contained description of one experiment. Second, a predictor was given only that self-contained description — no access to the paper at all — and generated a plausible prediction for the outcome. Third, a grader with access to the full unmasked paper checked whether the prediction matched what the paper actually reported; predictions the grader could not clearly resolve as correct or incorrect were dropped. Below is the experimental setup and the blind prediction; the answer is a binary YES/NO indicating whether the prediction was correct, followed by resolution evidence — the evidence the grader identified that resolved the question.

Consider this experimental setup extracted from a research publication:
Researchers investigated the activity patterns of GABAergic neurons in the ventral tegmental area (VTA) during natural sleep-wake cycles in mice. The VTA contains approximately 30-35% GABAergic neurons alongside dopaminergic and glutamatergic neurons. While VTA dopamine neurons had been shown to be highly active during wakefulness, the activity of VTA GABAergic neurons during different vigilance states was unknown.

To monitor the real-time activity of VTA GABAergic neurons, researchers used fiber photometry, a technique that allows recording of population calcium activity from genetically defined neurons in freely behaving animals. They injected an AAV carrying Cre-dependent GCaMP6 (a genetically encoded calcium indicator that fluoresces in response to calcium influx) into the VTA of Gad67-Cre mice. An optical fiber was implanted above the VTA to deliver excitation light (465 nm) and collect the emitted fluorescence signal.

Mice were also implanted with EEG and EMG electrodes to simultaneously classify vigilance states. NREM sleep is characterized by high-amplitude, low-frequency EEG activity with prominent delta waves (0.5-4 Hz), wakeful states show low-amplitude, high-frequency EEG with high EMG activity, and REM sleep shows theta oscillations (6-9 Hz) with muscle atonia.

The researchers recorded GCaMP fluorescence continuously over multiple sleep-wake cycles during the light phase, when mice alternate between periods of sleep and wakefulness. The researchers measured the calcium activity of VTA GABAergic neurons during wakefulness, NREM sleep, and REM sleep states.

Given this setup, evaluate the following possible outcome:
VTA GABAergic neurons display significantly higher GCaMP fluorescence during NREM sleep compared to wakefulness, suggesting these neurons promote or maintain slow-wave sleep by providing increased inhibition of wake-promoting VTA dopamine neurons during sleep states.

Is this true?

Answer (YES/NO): YES